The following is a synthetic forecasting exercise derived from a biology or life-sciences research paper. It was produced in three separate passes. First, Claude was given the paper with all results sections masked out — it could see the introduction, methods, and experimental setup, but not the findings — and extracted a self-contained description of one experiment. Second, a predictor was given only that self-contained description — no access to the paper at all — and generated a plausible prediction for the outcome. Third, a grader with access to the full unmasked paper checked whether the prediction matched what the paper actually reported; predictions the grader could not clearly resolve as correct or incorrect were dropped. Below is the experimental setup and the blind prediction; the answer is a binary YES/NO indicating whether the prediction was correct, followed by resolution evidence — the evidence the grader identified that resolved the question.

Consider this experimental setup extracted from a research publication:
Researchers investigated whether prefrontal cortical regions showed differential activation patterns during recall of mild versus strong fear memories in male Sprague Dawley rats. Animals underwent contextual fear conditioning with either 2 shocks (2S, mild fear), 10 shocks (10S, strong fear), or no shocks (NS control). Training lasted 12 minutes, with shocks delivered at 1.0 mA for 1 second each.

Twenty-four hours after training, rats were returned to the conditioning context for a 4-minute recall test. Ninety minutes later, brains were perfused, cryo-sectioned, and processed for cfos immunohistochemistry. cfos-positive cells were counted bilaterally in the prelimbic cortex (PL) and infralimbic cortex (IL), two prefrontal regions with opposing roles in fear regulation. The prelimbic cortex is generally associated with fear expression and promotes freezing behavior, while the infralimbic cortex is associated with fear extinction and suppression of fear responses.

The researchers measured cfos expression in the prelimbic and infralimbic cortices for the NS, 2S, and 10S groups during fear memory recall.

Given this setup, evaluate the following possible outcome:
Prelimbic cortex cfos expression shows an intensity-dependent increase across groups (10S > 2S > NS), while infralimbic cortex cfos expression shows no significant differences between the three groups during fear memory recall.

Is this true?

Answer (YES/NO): NO